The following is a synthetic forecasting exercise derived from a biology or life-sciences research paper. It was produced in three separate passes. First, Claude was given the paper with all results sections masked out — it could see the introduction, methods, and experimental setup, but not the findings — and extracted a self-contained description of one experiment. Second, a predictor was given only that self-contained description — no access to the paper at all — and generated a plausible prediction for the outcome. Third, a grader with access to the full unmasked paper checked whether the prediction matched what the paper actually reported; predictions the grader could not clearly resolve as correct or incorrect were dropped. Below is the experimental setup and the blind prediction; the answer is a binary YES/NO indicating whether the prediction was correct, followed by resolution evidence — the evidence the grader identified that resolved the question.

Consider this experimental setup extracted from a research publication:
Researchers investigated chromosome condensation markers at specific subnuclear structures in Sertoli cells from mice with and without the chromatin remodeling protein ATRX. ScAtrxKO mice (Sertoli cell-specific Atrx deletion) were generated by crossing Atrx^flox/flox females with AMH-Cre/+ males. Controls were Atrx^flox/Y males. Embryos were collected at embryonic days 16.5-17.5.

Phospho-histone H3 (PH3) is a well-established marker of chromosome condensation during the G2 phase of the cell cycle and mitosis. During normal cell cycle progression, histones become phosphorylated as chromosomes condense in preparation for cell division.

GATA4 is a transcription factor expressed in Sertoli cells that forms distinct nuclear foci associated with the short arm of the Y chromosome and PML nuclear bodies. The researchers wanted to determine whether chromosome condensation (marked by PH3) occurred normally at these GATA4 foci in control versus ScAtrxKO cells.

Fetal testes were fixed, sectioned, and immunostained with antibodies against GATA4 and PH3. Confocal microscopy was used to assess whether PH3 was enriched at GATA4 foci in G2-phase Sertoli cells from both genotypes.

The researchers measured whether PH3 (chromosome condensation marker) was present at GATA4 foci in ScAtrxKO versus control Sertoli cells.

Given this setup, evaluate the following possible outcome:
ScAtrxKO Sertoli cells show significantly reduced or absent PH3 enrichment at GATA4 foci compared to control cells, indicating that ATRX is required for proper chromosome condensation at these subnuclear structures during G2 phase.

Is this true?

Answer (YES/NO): YES